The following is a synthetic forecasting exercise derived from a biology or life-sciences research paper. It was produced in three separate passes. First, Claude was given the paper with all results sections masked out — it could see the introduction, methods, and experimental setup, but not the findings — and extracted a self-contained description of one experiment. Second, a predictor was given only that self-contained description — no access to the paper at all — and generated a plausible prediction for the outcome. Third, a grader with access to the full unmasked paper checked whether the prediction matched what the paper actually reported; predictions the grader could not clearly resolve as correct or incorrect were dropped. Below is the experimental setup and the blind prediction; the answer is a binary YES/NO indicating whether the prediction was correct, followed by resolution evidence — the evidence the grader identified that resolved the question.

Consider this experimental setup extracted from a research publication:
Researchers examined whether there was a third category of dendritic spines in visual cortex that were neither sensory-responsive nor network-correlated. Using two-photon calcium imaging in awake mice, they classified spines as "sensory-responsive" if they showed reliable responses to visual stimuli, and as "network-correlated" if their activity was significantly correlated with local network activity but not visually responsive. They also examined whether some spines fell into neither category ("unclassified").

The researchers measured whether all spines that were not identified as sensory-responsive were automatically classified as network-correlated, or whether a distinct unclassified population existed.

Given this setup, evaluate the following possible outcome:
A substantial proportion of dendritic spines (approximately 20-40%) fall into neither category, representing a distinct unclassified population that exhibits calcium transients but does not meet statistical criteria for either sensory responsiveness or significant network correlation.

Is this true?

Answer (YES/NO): NO